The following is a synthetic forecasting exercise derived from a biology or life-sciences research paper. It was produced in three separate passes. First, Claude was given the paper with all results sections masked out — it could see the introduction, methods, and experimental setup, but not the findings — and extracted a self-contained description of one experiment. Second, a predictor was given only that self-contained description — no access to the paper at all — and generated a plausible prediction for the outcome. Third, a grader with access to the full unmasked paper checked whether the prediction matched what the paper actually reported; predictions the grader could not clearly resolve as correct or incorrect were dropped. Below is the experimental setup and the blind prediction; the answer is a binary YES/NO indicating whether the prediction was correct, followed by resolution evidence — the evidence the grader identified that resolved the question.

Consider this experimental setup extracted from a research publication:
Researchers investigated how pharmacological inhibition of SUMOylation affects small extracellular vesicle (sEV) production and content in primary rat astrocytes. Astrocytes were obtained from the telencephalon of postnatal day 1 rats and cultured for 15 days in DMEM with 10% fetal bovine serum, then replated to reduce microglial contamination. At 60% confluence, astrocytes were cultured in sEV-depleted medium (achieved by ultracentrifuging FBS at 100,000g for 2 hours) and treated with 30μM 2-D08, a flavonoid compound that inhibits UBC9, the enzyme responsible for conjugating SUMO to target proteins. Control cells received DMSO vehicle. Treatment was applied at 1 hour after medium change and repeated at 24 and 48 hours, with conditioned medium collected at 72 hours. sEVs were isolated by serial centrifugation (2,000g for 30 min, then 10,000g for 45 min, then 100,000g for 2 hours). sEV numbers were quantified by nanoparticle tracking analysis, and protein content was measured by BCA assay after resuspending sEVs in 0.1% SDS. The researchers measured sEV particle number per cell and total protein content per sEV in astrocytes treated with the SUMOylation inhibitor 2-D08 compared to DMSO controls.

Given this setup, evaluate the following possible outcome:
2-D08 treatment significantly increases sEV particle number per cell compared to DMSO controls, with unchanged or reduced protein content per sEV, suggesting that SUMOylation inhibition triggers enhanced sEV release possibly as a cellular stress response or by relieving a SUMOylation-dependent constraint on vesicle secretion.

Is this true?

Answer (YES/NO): YES